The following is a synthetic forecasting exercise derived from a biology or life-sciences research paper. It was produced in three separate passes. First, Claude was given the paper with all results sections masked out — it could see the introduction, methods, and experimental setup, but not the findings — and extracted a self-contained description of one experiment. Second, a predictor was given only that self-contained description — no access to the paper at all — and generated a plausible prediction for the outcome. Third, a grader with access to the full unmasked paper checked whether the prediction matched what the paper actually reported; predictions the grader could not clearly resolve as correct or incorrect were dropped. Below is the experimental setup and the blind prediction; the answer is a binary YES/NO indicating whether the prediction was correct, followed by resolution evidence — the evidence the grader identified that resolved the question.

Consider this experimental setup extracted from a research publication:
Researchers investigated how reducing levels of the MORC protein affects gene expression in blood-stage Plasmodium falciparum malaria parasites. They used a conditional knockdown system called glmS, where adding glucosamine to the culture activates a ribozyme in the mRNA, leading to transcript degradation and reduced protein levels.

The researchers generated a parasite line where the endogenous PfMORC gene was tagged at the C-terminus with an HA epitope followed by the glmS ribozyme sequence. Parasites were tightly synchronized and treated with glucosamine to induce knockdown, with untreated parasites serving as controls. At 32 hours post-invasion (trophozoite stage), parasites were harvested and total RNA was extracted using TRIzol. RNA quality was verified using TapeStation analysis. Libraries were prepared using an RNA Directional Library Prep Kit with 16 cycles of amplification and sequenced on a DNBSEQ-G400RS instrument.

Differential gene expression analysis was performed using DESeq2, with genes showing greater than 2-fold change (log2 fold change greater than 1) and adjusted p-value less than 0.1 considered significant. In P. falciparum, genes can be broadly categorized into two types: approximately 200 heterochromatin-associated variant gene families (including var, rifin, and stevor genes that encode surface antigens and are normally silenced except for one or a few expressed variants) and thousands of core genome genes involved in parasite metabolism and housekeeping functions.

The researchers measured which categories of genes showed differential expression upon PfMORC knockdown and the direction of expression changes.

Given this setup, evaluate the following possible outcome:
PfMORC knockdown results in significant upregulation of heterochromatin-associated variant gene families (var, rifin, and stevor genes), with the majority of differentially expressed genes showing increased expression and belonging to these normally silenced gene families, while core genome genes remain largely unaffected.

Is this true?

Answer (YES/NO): NO